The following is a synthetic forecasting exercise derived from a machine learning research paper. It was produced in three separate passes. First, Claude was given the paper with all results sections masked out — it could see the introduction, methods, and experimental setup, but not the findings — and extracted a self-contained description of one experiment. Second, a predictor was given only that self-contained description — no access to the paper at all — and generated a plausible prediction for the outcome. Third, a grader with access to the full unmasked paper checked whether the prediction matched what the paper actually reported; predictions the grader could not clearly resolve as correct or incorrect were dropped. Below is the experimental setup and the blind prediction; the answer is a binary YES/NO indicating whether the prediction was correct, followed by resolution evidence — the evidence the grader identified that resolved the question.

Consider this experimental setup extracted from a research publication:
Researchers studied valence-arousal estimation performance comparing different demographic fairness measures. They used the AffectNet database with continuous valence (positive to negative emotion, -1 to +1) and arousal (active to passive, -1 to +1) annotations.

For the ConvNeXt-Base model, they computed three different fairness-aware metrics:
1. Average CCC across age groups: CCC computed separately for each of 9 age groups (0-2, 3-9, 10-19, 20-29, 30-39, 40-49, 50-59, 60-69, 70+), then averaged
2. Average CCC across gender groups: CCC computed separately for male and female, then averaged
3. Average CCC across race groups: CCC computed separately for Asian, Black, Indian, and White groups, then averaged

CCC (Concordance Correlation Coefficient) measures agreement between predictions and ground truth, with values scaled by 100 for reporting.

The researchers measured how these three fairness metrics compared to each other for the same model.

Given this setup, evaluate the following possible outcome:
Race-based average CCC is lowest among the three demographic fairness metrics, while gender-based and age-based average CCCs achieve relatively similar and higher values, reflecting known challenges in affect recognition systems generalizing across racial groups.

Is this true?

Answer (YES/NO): NO